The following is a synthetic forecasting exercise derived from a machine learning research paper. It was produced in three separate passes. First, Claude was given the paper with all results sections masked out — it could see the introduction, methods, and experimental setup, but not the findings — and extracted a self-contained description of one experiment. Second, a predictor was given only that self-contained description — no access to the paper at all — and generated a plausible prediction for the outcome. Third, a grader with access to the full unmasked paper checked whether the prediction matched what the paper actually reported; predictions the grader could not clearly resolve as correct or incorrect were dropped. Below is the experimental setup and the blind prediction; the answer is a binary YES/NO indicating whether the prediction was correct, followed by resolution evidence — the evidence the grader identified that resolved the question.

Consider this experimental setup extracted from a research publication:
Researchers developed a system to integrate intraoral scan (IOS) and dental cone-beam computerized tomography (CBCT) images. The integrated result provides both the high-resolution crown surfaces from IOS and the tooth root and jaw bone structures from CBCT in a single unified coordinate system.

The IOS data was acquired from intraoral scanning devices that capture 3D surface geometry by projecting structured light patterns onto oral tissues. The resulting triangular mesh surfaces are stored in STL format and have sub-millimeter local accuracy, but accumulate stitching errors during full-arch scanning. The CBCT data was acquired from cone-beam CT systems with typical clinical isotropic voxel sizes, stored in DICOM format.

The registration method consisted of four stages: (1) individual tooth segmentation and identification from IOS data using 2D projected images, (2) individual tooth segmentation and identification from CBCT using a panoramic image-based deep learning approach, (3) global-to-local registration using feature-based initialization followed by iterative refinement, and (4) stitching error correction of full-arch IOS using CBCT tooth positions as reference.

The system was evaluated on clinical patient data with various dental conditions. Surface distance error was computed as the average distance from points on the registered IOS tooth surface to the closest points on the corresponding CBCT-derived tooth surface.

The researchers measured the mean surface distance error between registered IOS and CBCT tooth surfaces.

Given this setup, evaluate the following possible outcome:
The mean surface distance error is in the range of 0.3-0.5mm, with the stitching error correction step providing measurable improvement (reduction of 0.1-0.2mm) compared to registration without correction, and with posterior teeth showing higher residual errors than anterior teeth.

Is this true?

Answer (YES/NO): NO